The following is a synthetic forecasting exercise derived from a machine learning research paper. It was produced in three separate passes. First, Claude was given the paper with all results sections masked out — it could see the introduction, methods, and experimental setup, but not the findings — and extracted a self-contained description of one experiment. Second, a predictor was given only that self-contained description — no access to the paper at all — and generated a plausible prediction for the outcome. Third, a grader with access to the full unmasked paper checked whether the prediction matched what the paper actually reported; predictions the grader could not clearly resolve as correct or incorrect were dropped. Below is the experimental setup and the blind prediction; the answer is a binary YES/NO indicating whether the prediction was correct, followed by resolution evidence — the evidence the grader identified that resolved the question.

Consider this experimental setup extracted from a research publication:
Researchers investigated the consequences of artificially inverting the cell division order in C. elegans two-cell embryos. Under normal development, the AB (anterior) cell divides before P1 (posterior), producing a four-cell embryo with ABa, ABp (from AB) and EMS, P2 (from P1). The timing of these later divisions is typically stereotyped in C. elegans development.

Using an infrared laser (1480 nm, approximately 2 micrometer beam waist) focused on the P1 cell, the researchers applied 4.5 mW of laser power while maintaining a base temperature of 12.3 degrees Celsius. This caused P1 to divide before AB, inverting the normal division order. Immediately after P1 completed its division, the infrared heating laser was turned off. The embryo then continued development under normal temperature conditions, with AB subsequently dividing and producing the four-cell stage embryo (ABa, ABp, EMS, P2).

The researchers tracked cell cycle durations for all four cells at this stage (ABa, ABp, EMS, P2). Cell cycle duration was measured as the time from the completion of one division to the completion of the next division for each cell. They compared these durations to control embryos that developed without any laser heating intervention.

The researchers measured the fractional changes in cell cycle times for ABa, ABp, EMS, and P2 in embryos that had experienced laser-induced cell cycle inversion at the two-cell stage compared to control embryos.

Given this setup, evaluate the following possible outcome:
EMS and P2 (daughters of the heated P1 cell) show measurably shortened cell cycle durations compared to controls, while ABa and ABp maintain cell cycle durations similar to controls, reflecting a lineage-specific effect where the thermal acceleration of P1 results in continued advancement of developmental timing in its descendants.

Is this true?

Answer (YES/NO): NO